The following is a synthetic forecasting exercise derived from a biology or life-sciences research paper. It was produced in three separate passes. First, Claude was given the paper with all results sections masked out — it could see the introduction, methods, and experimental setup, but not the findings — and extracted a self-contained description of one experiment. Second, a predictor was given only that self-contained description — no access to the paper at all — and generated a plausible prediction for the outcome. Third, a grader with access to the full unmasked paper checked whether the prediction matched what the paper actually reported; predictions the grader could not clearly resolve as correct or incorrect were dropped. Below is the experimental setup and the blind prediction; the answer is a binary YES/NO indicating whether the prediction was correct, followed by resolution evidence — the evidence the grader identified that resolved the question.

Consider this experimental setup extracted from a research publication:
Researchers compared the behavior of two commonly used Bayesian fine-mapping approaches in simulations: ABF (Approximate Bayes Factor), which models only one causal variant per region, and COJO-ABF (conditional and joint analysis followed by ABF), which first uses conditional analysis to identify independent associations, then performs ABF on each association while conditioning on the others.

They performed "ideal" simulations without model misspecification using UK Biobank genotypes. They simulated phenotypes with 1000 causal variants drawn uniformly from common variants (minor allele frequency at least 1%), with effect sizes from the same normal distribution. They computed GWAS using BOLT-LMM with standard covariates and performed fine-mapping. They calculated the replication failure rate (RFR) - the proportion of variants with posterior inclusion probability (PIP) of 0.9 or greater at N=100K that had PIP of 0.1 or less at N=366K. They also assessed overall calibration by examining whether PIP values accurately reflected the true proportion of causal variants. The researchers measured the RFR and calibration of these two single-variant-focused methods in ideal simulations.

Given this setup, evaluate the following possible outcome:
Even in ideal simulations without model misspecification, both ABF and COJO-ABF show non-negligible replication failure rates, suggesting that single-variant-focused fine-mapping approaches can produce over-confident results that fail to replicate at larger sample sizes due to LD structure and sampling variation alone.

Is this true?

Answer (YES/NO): NO